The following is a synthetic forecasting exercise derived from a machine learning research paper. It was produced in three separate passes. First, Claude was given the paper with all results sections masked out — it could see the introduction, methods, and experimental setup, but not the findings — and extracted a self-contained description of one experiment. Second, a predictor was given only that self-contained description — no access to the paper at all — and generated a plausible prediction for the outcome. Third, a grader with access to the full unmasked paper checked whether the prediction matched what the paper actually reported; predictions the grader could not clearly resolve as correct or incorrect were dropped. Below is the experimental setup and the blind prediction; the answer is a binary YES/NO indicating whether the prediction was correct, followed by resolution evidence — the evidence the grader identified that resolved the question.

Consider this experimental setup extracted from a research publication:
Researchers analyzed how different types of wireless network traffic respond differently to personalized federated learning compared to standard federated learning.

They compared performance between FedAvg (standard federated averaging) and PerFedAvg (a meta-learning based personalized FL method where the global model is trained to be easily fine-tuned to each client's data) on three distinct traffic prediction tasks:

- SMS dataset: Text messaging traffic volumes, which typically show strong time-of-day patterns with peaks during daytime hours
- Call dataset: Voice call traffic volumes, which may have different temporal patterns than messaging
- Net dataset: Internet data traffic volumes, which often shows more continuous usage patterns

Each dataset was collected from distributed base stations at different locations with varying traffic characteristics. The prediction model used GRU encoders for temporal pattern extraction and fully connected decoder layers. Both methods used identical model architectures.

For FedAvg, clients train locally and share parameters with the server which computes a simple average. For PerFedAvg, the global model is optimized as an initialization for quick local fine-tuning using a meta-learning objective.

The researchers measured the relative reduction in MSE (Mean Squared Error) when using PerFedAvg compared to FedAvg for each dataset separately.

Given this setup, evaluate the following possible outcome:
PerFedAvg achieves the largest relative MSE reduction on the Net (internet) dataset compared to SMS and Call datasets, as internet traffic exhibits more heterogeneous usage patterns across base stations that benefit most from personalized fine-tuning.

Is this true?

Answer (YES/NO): YES